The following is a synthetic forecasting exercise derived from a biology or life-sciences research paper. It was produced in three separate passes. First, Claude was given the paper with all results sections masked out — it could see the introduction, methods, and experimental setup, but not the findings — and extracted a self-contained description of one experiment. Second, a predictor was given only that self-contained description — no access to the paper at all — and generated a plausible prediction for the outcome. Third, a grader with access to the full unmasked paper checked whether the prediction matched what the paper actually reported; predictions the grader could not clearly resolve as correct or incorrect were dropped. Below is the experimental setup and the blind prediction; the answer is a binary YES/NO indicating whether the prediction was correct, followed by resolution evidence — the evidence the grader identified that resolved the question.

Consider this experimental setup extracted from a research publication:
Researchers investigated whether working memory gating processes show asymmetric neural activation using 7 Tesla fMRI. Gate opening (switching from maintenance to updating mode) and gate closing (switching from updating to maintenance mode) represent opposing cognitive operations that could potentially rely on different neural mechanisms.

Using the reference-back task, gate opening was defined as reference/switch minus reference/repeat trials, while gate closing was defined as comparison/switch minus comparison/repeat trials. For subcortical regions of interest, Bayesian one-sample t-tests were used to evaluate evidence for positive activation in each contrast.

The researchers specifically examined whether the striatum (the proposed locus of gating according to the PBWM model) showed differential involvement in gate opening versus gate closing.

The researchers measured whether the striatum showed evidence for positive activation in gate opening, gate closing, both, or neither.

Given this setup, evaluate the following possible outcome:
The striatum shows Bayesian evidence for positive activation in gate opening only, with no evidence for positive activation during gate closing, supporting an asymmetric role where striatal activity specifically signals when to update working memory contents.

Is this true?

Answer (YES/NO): NO